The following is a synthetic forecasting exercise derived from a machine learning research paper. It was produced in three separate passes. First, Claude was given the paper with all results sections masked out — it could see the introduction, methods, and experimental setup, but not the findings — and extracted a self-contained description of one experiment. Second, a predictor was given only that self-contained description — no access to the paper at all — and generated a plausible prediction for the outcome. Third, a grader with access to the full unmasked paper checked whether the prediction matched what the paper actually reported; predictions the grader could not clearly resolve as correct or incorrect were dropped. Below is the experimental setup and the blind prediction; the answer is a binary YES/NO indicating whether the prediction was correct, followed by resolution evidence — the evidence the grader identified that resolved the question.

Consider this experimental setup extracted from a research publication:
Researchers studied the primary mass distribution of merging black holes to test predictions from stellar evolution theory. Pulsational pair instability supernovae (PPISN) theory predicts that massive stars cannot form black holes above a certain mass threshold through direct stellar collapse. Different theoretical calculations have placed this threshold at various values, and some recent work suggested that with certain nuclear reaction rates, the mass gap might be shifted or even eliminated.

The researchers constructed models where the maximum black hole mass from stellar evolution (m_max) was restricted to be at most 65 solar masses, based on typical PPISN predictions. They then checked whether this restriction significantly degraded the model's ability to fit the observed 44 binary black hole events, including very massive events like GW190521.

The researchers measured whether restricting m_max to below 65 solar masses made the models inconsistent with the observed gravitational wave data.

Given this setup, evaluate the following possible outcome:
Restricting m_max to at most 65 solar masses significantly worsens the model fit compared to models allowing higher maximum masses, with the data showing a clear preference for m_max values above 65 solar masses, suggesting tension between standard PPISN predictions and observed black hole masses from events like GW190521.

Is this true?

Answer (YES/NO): NO